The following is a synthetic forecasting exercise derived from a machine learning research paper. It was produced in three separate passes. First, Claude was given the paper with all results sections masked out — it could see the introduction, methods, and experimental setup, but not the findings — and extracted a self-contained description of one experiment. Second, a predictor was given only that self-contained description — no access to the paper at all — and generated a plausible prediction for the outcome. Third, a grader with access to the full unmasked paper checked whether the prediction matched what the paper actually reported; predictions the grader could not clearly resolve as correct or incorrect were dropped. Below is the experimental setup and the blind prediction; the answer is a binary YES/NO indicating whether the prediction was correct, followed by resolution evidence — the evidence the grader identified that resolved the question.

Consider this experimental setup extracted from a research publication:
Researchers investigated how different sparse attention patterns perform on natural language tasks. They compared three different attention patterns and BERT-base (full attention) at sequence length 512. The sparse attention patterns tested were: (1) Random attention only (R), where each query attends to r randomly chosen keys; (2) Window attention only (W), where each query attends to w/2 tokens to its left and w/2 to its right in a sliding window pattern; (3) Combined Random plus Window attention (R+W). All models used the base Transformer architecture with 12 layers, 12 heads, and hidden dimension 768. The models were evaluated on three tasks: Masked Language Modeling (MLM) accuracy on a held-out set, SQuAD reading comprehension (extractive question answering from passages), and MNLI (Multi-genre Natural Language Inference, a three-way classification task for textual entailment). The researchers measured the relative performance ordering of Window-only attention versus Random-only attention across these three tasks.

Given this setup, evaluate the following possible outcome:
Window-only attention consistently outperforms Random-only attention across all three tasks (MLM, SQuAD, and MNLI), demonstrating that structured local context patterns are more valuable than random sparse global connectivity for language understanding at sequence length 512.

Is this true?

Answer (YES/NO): NO